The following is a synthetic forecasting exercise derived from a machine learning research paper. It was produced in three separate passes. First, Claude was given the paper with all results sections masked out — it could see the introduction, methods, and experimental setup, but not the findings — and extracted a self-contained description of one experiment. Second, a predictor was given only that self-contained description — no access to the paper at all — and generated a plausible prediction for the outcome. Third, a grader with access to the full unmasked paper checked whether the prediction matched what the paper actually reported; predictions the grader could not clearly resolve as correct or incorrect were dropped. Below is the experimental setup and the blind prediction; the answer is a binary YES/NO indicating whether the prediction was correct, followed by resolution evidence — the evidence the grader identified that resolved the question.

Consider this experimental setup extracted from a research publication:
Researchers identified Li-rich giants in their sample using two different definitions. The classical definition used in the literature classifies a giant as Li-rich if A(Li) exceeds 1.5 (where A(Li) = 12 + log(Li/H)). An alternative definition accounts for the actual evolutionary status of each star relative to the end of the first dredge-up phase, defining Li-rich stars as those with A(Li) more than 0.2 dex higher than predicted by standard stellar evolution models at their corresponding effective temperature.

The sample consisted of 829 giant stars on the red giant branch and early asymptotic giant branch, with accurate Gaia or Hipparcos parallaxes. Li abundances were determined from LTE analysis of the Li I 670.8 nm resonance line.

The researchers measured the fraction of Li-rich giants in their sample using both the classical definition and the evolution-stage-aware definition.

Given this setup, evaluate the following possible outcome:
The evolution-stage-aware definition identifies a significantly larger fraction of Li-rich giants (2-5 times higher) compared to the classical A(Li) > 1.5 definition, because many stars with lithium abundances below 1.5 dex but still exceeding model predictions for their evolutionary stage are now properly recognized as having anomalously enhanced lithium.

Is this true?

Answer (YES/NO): YES